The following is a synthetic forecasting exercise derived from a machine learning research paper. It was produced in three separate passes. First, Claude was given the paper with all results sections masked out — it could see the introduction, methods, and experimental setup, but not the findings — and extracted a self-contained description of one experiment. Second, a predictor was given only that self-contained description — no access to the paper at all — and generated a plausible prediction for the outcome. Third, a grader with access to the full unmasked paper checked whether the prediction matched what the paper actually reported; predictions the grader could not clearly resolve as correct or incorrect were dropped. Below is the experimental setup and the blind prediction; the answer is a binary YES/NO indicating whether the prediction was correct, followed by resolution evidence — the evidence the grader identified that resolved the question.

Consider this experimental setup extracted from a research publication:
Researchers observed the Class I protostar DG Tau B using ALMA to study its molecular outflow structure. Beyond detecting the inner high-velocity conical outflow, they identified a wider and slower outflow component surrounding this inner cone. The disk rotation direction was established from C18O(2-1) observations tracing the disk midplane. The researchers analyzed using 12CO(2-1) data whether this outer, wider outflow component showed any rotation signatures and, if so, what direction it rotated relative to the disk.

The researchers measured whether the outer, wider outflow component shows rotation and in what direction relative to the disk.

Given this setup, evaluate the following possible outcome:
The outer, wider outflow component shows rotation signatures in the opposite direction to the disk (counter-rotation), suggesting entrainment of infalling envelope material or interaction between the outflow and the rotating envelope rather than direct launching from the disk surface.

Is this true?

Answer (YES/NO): NO